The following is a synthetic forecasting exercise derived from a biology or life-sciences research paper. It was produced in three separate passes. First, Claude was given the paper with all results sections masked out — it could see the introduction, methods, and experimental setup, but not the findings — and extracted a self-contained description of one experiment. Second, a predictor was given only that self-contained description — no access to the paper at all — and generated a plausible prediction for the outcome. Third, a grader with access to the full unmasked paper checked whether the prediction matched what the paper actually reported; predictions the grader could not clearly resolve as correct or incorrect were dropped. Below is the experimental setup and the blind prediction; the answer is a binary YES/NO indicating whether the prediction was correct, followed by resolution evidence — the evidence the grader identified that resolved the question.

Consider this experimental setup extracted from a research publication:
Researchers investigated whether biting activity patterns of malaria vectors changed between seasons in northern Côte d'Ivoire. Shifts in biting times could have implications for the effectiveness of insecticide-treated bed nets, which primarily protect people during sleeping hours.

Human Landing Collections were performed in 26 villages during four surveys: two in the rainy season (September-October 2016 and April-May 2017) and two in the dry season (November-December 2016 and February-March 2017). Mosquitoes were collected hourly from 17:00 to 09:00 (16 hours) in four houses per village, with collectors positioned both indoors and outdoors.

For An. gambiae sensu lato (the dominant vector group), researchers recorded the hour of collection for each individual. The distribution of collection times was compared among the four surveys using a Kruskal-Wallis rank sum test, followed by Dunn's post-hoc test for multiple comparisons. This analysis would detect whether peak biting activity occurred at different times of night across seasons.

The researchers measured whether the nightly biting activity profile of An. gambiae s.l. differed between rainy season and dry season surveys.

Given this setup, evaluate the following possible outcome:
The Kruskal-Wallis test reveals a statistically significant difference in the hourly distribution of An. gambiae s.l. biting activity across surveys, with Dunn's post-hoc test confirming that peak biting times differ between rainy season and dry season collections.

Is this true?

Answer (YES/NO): NO